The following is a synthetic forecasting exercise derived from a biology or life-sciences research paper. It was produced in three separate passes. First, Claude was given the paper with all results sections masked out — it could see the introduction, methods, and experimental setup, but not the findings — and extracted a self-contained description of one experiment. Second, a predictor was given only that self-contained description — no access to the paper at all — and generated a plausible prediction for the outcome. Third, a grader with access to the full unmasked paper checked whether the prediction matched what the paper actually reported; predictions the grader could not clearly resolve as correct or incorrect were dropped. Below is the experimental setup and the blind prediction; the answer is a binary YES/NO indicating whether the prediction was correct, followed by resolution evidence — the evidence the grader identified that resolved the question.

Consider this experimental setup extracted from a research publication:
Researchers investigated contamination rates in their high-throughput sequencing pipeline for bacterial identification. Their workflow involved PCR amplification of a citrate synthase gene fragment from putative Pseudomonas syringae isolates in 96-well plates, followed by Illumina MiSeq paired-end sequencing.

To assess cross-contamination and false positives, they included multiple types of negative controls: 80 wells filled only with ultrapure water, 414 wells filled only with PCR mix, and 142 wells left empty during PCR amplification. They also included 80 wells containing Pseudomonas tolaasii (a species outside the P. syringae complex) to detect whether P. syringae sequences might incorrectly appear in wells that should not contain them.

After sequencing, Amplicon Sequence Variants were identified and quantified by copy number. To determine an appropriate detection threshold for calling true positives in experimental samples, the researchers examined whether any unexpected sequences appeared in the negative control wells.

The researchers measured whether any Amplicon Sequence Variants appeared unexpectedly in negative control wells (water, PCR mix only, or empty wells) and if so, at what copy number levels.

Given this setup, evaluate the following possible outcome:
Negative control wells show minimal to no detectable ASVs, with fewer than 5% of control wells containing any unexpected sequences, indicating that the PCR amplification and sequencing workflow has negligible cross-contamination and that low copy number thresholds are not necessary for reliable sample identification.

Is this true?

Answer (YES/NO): NO